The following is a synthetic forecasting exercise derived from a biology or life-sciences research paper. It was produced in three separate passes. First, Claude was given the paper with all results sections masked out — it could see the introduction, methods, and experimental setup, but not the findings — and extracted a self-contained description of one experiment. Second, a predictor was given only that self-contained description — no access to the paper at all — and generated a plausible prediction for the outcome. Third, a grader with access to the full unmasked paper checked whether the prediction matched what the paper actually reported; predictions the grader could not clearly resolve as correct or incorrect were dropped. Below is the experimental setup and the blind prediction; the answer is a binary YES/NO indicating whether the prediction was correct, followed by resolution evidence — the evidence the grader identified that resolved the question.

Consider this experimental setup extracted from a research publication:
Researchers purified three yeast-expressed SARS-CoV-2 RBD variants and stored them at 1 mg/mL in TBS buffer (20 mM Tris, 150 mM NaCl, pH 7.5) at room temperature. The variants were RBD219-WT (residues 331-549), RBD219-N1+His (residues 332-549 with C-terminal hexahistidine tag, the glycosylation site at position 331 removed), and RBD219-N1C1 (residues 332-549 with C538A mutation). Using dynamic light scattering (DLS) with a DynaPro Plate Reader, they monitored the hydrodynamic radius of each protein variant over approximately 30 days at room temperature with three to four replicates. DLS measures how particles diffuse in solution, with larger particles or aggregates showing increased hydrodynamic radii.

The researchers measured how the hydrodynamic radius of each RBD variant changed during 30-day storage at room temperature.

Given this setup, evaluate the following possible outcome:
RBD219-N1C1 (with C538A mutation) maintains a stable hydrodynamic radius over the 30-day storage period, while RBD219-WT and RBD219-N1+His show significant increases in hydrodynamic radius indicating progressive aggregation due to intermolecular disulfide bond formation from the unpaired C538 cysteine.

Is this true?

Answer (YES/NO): YES